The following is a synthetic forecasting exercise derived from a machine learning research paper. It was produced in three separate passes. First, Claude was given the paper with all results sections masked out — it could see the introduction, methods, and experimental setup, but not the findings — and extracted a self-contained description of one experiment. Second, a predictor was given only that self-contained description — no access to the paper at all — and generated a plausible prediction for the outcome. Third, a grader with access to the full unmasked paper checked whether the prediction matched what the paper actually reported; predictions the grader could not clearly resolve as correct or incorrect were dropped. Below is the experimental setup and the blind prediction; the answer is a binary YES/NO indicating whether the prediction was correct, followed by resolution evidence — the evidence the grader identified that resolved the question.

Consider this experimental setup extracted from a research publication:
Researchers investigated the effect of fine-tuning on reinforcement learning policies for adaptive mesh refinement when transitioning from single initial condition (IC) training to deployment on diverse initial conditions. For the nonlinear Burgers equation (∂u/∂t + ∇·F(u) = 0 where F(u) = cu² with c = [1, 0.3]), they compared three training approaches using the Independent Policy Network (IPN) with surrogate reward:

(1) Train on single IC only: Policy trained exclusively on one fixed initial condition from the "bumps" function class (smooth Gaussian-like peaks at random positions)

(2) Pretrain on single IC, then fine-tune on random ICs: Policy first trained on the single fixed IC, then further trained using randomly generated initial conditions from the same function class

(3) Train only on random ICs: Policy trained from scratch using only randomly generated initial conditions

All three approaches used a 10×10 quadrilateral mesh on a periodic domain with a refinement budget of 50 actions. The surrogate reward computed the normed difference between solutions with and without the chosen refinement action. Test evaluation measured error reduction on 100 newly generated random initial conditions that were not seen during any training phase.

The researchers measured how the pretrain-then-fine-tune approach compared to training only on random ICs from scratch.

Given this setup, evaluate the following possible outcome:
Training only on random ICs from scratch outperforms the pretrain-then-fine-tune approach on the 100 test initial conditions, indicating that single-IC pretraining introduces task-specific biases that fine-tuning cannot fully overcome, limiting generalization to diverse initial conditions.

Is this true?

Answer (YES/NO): NO